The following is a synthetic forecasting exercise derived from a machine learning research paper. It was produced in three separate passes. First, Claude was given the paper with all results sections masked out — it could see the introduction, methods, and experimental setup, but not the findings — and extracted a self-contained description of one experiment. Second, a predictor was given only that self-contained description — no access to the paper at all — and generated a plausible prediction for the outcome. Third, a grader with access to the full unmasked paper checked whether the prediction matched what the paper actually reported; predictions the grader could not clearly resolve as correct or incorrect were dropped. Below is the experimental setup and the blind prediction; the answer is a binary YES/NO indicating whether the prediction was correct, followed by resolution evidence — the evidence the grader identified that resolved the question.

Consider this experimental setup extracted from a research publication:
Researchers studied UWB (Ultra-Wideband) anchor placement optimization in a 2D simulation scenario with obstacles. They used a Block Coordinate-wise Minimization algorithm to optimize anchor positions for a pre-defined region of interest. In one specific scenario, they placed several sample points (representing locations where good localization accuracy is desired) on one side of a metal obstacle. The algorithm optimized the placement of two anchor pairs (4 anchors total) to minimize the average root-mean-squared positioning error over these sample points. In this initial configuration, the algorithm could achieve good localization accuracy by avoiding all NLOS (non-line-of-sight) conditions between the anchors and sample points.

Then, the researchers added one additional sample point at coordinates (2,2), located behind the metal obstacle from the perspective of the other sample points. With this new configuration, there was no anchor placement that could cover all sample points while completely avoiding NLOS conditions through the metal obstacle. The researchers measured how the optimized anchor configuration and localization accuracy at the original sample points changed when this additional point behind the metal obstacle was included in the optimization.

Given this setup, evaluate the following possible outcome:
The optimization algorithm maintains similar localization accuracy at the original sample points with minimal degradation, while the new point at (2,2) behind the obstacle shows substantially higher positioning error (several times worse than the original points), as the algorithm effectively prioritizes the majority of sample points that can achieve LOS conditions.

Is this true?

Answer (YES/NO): NO